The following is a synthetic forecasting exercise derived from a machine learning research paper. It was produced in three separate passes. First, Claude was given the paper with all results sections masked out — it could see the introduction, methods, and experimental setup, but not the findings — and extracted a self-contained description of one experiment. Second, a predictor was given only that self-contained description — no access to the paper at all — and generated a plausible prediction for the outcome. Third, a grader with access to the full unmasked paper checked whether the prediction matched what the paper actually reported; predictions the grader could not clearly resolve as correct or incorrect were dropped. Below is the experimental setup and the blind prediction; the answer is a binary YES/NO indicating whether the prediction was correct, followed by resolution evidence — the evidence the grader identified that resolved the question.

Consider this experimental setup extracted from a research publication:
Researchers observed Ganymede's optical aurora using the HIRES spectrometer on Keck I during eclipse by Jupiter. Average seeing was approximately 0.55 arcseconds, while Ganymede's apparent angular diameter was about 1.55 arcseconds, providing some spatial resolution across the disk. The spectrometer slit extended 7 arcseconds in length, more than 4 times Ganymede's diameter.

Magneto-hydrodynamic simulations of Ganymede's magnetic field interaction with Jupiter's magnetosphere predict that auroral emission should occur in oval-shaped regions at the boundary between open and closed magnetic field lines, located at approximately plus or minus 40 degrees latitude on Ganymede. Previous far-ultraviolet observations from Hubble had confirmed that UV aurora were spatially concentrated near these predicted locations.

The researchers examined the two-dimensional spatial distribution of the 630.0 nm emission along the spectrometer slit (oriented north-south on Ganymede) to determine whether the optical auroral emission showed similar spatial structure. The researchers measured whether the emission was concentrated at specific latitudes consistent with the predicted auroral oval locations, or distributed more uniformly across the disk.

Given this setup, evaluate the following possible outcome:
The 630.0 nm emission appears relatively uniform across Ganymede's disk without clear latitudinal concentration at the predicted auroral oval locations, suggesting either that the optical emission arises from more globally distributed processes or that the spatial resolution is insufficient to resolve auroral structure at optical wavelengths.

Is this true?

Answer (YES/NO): NO